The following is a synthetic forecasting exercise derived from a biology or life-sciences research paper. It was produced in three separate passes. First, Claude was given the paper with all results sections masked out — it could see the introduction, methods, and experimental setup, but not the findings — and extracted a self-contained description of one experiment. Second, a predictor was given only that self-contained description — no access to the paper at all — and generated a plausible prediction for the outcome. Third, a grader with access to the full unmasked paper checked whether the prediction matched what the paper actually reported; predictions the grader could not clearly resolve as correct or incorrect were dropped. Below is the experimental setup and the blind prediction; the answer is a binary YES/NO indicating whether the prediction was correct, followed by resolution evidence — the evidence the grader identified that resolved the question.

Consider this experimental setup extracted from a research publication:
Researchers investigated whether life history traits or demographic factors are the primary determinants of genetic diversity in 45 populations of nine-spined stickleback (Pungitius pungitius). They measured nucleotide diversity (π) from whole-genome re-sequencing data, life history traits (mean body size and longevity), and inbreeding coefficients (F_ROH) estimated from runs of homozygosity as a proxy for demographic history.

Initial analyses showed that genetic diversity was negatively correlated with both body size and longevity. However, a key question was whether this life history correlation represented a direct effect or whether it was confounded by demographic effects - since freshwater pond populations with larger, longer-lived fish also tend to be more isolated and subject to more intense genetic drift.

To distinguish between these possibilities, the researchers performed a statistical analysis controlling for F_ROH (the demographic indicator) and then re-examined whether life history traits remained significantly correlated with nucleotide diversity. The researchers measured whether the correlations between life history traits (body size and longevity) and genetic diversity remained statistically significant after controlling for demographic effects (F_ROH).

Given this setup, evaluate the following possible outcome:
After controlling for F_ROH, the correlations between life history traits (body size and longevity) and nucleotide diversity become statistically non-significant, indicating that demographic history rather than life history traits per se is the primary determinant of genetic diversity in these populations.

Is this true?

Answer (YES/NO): YES